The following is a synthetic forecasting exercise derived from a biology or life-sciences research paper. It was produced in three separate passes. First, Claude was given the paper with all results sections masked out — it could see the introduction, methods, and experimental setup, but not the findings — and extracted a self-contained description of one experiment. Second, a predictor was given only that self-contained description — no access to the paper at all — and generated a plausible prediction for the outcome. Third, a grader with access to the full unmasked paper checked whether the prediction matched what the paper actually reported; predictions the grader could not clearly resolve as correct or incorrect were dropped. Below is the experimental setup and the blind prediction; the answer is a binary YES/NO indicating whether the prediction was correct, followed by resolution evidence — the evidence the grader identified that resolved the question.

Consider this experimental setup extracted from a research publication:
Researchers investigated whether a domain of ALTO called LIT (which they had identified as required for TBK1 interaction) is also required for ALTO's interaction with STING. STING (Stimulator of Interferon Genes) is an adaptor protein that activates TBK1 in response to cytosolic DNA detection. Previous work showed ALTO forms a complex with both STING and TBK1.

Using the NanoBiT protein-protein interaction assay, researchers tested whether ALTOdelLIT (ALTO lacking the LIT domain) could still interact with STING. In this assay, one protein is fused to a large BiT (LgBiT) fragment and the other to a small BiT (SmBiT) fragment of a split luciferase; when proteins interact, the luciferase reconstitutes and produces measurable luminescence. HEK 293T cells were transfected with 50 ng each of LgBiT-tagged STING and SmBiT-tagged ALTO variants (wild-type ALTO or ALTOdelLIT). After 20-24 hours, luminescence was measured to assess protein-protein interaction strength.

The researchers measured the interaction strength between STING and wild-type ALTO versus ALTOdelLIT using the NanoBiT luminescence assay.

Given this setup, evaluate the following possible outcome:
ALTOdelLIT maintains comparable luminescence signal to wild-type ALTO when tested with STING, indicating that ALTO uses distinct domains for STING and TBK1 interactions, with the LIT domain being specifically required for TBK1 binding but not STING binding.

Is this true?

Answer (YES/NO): YES